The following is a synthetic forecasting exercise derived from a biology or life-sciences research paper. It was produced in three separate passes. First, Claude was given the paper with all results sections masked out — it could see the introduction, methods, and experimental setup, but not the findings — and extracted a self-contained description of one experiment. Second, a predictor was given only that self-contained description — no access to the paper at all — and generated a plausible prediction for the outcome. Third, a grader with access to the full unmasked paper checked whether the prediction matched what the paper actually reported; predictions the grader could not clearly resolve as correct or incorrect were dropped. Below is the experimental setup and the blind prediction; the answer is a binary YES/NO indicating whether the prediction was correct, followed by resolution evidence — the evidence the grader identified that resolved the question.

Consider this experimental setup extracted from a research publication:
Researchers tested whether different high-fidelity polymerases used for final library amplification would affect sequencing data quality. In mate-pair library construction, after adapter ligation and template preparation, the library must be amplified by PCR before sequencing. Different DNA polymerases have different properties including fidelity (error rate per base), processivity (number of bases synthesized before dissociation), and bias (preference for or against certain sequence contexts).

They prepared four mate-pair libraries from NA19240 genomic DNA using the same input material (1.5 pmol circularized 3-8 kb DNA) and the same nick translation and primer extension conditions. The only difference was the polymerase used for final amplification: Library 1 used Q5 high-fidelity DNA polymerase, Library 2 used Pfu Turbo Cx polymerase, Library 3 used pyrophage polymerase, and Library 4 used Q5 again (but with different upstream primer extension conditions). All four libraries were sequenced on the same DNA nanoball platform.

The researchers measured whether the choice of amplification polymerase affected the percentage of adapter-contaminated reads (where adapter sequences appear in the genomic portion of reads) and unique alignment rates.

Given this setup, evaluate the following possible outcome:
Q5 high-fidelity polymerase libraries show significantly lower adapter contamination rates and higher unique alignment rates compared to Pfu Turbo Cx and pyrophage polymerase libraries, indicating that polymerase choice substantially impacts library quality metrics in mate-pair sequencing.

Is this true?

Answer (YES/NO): NO